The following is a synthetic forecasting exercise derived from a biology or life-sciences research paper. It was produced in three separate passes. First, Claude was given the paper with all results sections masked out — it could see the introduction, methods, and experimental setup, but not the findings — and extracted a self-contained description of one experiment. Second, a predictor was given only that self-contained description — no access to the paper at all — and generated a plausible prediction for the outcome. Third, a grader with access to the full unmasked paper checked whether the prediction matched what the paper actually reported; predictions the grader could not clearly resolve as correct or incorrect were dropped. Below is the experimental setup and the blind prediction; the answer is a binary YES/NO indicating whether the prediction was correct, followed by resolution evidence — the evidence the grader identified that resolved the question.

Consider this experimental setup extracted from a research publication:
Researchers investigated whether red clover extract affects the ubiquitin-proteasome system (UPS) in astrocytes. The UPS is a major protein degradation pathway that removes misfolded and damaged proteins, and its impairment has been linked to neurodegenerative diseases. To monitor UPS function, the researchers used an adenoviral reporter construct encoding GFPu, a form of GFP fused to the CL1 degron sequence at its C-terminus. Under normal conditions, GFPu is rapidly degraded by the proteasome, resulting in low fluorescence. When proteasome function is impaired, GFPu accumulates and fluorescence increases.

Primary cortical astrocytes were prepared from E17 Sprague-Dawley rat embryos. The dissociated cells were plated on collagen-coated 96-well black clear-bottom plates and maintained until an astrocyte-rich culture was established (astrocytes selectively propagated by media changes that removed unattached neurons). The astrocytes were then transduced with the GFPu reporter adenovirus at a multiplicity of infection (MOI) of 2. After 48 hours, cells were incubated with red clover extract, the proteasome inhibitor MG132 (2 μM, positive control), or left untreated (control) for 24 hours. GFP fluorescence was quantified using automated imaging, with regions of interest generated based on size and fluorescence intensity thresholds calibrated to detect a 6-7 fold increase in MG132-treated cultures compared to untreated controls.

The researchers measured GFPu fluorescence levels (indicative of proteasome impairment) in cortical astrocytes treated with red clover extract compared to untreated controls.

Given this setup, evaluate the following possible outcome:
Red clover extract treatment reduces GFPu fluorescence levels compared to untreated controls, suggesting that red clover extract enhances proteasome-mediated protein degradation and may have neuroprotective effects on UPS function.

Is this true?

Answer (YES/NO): NO